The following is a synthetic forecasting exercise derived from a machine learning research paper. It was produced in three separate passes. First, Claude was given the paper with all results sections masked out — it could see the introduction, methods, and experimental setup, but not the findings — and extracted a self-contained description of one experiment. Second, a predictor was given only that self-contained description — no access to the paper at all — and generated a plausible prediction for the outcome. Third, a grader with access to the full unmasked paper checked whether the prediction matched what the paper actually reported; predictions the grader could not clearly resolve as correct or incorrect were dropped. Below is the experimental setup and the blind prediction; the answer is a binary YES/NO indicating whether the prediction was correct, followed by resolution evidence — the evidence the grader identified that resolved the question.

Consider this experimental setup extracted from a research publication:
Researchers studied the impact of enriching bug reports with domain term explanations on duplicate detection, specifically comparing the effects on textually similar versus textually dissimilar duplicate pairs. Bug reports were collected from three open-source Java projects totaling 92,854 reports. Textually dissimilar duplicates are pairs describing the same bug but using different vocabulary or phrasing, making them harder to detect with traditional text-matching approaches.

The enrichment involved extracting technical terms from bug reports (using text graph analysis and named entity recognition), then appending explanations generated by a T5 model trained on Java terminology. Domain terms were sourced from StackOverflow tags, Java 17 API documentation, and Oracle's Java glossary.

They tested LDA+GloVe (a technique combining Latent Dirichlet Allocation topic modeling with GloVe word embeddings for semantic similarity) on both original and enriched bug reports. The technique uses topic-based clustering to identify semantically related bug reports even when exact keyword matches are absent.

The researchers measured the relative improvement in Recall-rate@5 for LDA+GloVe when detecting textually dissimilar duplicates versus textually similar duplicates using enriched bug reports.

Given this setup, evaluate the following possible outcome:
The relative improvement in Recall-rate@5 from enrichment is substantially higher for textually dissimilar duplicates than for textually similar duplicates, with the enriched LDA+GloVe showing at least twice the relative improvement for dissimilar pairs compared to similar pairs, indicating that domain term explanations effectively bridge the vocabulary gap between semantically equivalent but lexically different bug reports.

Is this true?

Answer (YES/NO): YES